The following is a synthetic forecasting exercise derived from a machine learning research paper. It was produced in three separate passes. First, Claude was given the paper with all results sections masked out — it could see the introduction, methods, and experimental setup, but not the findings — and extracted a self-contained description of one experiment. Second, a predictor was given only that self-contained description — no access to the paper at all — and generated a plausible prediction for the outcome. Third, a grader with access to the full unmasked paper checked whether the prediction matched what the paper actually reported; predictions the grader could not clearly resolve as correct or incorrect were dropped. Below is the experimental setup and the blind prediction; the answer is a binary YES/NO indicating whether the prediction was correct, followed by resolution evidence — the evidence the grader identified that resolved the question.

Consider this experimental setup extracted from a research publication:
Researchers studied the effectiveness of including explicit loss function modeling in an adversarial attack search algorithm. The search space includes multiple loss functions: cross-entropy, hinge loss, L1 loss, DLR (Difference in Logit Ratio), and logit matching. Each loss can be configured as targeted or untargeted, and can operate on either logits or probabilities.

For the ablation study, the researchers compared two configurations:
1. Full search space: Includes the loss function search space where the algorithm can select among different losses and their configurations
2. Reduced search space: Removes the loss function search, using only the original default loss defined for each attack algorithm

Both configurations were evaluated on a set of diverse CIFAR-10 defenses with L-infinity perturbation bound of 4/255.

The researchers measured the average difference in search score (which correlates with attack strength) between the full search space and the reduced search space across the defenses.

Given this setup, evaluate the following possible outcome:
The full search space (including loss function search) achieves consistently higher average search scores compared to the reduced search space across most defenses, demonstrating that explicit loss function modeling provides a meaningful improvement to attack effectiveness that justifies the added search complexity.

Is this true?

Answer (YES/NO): YES